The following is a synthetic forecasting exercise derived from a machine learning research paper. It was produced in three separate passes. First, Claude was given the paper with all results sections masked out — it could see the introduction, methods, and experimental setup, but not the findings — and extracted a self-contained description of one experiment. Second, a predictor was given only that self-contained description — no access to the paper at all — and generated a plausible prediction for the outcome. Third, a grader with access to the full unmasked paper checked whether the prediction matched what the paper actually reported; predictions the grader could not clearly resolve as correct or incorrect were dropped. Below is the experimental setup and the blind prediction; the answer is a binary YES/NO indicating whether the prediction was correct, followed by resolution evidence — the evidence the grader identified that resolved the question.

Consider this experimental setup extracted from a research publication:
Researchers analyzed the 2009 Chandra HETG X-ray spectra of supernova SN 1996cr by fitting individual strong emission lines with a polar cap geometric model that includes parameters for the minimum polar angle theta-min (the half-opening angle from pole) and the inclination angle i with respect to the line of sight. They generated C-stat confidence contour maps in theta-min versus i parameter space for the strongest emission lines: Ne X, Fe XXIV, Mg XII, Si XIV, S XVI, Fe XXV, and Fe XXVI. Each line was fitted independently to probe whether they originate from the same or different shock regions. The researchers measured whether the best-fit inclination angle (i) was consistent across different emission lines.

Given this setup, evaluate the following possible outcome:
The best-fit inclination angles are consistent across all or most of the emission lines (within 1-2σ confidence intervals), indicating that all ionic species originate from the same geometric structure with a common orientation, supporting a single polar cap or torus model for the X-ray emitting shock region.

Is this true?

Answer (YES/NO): NO